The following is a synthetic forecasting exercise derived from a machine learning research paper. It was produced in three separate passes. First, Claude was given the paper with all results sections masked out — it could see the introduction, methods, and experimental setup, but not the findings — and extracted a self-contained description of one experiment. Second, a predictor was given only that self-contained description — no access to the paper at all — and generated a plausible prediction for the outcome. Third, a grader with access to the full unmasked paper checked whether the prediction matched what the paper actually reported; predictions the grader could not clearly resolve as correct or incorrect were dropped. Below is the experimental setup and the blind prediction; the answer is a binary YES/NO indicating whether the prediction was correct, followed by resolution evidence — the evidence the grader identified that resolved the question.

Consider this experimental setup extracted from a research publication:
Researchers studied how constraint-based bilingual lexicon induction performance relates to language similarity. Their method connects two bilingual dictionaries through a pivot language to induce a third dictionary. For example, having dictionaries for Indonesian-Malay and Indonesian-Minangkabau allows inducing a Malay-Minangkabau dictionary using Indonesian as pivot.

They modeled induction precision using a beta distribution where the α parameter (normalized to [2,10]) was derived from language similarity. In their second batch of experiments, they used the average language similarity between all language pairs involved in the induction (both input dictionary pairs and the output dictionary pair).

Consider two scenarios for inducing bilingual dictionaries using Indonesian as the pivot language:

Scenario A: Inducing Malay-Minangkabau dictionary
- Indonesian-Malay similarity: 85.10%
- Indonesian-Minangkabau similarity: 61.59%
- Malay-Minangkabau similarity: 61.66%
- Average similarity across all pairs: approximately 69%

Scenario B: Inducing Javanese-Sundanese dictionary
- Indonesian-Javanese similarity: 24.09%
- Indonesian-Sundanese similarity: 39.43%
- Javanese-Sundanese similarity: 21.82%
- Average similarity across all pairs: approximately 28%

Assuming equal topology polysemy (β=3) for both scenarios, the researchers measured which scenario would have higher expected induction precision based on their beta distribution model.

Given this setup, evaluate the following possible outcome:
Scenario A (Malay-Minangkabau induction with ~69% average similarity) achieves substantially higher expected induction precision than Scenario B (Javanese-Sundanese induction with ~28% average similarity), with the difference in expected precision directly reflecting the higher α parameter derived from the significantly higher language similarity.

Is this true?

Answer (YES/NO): YES